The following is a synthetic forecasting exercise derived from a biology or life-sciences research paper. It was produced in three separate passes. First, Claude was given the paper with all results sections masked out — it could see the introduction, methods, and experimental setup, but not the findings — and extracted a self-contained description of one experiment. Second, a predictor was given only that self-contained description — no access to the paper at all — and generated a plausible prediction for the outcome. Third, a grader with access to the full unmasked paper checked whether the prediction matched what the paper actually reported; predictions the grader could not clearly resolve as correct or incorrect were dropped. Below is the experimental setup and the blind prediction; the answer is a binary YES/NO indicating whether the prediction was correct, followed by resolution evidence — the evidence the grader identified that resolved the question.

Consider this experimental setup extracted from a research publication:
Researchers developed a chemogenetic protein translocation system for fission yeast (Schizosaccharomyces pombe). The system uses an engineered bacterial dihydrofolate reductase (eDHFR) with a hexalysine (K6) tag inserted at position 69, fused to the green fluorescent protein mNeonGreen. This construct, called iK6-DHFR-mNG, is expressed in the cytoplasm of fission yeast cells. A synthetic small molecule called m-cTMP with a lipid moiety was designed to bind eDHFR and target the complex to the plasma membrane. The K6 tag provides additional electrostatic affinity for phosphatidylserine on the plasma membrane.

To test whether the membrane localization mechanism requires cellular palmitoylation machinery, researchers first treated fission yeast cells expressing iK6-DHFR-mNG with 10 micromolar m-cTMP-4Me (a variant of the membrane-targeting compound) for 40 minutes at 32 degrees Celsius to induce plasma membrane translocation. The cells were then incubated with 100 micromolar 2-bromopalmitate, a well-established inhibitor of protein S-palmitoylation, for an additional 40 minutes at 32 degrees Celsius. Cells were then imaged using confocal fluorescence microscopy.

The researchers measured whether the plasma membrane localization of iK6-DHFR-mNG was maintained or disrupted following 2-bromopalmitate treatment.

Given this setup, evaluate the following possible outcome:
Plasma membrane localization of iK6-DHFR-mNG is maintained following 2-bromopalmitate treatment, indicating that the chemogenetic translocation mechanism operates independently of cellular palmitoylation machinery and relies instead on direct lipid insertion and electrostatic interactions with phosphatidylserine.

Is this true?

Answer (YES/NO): NO